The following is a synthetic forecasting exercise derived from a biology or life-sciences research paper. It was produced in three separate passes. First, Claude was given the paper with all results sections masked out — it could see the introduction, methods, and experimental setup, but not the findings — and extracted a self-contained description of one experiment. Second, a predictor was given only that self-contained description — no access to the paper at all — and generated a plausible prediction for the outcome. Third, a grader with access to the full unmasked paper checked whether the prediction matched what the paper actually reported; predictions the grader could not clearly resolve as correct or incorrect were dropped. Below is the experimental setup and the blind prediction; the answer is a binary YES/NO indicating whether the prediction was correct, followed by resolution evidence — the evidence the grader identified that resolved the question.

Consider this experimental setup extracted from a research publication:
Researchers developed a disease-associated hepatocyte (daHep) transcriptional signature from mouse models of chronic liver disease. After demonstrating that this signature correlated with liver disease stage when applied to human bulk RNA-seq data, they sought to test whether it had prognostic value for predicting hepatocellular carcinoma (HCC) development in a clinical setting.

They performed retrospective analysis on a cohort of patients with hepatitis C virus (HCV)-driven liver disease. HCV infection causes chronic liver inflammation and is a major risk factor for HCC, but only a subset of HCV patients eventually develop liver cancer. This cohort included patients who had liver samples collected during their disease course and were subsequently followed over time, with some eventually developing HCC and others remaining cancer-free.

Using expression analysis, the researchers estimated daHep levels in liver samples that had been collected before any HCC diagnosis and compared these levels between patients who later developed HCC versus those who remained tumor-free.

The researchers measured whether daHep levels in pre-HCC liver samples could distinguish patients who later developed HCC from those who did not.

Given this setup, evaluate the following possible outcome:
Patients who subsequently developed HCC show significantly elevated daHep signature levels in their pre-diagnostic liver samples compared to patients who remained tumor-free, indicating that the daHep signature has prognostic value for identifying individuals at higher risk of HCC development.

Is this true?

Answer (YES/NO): YES